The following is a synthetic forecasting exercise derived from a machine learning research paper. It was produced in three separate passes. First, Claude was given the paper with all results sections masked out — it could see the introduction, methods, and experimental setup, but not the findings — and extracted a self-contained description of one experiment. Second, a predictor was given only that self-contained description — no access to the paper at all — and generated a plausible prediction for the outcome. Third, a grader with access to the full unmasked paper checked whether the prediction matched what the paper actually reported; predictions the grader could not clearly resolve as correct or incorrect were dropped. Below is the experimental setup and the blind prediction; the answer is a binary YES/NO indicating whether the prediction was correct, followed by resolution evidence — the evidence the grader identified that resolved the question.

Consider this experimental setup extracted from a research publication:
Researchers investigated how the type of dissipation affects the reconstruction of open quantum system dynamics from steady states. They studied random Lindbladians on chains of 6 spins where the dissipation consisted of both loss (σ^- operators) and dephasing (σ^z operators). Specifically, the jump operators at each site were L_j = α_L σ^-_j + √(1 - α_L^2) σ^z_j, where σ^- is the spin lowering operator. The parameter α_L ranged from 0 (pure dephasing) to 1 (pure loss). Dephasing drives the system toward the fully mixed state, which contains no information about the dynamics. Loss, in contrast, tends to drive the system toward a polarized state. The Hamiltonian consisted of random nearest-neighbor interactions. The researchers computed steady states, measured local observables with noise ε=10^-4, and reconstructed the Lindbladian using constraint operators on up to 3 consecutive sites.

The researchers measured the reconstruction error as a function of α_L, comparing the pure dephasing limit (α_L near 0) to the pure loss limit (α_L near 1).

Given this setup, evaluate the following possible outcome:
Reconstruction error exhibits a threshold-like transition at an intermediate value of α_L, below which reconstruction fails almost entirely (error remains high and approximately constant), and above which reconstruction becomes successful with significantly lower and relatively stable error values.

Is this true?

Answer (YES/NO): NO